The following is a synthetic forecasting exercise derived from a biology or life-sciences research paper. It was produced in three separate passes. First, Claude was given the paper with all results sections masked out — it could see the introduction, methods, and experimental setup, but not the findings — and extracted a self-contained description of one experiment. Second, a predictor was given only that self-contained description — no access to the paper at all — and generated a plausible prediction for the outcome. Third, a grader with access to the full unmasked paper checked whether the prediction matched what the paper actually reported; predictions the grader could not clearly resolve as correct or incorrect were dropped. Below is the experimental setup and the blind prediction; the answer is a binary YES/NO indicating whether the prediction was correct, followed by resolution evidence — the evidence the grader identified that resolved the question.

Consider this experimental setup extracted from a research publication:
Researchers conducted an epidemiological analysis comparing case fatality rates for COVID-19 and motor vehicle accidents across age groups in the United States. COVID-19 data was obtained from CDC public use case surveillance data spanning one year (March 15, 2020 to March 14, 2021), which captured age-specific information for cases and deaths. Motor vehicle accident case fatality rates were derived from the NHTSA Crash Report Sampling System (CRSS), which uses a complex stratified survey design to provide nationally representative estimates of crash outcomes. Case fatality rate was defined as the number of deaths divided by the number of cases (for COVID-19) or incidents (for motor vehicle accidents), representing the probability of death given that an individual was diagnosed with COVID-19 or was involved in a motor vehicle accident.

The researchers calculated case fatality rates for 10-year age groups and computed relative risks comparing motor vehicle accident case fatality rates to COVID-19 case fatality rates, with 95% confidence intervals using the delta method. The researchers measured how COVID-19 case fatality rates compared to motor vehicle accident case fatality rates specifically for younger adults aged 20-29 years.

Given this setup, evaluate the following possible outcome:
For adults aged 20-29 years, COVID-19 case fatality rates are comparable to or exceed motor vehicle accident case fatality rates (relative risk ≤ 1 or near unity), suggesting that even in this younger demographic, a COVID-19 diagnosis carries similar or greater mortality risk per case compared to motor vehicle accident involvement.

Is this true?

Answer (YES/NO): NO